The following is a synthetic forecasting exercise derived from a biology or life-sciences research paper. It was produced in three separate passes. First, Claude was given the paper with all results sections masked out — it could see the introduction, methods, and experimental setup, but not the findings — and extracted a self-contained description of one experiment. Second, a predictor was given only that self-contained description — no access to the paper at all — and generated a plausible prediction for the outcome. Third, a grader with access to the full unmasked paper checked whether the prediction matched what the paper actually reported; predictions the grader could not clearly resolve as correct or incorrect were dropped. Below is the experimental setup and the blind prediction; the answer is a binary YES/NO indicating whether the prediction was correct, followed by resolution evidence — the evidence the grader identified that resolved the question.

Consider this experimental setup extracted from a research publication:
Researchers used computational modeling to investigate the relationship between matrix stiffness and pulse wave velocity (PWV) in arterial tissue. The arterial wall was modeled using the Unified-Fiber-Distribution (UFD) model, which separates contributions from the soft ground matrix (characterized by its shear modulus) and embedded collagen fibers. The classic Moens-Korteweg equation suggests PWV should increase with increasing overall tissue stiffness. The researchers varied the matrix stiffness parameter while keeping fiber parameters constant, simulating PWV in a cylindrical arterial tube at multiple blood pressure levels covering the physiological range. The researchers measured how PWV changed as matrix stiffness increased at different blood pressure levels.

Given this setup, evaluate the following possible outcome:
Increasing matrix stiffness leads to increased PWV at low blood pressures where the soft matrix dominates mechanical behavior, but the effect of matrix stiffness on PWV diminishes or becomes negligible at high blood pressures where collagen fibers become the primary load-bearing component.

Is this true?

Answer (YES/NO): NO